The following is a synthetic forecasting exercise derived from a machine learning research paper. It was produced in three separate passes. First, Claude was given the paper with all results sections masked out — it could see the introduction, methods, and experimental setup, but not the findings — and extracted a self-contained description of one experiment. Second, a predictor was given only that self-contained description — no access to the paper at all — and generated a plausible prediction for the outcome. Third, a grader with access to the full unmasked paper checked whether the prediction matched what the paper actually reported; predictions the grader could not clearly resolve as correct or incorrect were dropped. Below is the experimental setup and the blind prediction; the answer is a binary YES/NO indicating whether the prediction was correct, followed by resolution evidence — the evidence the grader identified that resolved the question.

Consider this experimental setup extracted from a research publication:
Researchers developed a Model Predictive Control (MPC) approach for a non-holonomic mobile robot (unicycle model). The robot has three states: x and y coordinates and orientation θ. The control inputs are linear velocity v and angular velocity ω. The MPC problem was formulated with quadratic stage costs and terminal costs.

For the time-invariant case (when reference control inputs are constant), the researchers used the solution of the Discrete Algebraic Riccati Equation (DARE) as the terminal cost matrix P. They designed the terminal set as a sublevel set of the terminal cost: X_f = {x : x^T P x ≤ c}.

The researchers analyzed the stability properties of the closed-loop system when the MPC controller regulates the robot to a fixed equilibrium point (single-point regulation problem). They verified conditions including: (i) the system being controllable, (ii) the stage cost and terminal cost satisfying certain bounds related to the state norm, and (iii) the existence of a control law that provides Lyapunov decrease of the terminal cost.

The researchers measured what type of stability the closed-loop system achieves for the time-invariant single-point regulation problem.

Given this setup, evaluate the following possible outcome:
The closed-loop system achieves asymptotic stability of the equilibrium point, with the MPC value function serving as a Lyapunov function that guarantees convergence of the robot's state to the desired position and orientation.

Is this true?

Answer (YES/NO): NO